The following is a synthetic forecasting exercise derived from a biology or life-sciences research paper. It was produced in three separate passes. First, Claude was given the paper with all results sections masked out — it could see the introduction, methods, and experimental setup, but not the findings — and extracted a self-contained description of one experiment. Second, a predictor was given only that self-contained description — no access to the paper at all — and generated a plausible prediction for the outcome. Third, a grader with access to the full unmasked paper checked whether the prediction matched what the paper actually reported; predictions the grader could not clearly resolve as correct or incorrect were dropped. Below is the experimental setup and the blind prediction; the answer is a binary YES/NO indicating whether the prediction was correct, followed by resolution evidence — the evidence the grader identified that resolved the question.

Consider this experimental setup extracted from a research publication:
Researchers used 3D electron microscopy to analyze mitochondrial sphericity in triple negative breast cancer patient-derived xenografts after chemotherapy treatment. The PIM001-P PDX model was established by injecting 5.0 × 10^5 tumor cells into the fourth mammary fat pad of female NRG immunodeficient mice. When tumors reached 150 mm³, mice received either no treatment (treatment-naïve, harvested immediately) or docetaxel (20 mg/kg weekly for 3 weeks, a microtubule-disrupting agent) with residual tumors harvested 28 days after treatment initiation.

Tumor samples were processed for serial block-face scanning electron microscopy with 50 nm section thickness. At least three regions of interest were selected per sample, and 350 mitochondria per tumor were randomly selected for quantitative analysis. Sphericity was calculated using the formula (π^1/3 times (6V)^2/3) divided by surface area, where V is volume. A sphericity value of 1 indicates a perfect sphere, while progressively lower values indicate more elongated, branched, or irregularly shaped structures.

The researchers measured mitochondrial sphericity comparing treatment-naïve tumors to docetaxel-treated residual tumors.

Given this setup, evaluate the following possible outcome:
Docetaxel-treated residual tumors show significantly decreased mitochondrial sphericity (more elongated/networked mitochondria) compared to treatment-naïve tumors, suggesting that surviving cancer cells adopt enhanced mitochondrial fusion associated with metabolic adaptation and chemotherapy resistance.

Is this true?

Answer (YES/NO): YES